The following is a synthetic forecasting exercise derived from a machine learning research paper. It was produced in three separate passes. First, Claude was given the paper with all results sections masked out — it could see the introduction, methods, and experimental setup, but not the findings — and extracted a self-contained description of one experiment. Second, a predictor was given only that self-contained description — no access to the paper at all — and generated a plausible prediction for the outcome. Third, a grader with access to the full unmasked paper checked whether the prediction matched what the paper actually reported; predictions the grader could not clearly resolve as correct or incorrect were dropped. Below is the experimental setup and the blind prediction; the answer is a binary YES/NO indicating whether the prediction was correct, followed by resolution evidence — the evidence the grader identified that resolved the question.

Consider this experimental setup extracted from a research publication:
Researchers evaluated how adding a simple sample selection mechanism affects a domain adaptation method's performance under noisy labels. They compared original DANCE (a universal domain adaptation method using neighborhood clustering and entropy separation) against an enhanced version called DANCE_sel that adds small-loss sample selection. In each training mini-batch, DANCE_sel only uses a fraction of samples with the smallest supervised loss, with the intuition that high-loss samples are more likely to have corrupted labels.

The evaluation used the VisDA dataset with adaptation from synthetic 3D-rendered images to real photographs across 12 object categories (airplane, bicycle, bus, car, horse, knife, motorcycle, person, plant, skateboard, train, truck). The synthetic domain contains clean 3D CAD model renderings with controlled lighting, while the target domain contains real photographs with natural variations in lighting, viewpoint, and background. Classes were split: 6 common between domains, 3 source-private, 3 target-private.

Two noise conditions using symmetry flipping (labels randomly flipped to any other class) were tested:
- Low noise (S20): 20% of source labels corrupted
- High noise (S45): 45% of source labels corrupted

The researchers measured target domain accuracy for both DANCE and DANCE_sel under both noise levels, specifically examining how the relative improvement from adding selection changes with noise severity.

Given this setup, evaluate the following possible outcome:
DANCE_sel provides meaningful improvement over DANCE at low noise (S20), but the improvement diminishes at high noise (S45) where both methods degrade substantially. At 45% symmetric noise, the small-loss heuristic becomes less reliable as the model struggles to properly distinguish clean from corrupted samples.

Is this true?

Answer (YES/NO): NO